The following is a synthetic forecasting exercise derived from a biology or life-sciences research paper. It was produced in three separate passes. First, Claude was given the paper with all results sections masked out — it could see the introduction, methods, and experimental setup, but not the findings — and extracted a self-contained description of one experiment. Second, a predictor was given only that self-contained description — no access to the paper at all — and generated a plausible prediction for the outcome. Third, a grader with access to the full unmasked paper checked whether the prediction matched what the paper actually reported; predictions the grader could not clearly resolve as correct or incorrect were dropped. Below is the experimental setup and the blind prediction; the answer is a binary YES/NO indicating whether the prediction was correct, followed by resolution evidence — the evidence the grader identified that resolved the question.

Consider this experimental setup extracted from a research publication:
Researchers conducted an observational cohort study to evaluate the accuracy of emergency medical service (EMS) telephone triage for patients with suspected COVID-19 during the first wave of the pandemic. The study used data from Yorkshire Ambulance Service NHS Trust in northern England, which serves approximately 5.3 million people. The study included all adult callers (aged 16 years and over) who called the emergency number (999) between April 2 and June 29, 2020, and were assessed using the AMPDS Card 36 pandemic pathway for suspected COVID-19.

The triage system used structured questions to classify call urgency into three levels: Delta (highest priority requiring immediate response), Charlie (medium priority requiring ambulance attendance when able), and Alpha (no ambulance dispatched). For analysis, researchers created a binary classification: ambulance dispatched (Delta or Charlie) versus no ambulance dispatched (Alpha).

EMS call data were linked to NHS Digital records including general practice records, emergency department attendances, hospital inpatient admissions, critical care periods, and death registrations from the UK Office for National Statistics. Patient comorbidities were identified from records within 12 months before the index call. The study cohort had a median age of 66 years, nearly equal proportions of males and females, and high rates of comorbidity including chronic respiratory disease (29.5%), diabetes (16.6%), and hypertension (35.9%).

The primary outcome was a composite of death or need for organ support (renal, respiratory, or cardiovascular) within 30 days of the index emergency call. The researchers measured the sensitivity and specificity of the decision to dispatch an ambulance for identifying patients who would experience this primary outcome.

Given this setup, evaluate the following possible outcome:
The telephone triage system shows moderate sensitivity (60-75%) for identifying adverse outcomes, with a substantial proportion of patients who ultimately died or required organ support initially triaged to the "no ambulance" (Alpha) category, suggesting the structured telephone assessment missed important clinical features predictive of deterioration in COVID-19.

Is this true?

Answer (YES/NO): NO